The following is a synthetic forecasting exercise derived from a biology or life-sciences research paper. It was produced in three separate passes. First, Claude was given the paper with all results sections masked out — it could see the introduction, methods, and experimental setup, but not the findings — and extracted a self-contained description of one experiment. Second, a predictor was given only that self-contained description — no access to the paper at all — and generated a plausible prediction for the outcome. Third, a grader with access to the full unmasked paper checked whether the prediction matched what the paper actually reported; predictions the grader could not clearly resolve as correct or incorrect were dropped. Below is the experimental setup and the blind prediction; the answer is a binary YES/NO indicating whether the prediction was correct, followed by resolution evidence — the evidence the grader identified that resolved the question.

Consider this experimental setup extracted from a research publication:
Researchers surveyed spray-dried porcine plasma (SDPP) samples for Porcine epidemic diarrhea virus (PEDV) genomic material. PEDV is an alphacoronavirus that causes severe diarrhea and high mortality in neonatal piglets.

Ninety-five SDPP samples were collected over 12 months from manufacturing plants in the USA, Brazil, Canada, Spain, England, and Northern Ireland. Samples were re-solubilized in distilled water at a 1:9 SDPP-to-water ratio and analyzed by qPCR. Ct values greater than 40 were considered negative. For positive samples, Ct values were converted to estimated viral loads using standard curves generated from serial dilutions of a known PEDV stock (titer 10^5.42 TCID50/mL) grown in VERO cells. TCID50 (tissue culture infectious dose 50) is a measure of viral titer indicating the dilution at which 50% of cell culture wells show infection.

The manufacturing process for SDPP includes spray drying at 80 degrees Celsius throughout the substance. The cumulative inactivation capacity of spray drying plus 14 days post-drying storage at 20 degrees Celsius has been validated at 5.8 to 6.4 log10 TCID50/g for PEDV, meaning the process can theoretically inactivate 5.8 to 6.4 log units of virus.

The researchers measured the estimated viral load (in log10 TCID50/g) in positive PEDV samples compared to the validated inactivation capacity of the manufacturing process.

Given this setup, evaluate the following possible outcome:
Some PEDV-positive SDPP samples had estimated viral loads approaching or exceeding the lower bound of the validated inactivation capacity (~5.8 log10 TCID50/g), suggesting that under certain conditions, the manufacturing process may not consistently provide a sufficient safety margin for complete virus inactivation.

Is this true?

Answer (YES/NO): NO